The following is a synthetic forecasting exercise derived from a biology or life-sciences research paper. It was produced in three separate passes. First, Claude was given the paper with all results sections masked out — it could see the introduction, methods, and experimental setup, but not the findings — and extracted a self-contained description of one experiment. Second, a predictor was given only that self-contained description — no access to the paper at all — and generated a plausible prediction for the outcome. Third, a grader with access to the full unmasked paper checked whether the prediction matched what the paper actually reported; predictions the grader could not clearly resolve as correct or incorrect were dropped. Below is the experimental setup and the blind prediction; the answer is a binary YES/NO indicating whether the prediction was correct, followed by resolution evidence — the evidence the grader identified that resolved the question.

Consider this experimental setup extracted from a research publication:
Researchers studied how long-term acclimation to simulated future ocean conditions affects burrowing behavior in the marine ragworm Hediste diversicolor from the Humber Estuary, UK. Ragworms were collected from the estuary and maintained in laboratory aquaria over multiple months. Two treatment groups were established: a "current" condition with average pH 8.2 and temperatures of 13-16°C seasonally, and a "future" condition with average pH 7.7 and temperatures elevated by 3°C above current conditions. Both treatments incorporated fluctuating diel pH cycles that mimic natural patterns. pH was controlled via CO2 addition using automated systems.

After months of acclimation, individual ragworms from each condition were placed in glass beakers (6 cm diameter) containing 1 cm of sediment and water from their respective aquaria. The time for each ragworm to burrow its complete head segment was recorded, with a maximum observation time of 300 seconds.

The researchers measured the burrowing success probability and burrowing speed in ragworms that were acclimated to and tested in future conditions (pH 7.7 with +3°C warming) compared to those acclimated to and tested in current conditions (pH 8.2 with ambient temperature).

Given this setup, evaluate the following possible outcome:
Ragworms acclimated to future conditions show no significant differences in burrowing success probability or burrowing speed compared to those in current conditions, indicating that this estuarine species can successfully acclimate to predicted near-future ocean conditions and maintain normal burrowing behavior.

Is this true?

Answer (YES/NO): NO